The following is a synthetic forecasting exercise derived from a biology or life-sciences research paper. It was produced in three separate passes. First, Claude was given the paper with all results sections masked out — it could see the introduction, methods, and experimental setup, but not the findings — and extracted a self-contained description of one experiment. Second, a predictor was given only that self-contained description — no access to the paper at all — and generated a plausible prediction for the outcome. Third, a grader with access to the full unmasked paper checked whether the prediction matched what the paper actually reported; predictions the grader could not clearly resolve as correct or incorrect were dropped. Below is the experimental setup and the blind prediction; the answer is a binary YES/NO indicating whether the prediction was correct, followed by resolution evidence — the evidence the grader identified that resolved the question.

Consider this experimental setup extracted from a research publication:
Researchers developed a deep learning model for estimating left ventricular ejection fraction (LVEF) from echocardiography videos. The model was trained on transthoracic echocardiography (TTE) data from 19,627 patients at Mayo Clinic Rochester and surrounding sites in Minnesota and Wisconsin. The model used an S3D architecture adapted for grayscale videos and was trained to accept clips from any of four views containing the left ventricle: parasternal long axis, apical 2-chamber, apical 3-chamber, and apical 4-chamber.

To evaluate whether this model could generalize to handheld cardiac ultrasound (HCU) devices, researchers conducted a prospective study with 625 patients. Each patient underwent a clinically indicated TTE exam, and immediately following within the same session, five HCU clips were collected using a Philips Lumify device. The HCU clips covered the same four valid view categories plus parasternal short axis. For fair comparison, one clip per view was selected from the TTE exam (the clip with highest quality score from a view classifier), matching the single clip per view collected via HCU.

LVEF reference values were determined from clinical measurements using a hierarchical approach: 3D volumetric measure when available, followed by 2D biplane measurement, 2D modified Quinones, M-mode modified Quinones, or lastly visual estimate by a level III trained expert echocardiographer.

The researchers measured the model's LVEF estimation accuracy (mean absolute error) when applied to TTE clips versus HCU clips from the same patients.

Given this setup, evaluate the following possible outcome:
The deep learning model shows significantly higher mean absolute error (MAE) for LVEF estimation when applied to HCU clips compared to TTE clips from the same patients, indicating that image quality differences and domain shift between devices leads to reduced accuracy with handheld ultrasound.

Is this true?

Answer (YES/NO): NO